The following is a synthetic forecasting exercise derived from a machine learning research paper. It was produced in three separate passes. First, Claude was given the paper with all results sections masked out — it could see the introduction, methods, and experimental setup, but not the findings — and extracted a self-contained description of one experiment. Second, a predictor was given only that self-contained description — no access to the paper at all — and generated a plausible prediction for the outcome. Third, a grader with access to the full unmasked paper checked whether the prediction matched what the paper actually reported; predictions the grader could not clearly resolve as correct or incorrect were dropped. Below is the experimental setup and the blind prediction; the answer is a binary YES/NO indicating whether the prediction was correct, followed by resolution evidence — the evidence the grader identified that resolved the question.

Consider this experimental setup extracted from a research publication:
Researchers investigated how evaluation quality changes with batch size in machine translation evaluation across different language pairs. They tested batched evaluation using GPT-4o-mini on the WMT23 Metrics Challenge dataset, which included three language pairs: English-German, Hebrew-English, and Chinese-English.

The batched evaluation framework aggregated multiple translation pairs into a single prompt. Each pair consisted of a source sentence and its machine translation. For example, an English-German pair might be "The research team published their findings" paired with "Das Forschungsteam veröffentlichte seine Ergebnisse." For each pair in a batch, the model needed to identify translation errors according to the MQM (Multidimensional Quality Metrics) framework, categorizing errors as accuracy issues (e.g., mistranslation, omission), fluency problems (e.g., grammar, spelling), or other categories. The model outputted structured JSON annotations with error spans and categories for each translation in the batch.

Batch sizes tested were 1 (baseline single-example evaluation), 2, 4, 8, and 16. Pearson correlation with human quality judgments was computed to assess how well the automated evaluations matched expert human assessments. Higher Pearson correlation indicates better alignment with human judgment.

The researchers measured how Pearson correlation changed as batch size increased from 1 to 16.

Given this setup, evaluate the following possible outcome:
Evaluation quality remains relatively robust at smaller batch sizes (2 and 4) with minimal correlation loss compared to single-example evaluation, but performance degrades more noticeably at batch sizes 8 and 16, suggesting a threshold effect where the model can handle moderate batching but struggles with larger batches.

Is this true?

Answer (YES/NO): NO